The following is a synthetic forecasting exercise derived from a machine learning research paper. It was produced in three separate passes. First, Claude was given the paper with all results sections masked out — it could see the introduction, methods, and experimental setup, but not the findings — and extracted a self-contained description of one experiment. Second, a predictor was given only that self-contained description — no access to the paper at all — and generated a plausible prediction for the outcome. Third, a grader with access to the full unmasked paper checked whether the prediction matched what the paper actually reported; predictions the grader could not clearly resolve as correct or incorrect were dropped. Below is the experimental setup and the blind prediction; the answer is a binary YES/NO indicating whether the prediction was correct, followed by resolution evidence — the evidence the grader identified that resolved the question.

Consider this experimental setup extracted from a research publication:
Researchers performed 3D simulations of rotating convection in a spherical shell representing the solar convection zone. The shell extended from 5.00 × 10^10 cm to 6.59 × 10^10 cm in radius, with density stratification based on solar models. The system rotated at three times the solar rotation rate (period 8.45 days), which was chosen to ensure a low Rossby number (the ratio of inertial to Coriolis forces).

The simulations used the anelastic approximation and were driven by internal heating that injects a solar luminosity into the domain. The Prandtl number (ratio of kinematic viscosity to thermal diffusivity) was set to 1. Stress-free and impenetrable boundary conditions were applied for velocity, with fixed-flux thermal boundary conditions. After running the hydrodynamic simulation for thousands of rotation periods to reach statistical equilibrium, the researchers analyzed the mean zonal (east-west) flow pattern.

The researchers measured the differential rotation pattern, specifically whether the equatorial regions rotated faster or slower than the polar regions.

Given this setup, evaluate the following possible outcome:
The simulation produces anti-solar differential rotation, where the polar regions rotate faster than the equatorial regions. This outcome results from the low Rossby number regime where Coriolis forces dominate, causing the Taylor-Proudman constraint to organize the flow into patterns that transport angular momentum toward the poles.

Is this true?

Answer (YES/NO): NO